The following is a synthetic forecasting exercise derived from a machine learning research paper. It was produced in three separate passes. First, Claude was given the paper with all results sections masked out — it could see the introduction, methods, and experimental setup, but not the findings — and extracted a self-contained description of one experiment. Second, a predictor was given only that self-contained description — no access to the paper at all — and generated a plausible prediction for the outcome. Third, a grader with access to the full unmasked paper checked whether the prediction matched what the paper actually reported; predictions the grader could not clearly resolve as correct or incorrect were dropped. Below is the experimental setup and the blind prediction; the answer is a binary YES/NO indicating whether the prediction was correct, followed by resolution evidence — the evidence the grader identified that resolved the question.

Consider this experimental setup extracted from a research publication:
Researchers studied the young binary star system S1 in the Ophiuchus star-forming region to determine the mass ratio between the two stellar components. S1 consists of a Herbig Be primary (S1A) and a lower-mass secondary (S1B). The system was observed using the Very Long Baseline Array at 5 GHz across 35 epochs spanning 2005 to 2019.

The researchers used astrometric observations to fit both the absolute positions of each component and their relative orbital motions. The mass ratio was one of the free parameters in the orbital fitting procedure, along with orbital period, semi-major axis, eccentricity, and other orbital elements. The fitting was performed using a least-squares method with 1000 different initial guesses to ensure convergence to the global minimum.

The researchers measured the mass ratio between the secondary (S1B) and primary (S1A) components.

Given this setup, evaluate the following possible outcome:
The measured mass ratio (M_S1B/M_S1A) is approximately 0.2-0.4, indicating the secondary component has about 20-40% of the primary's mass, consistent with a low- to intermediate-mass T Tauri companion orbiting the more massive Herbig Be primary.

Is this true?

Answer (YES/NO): YES